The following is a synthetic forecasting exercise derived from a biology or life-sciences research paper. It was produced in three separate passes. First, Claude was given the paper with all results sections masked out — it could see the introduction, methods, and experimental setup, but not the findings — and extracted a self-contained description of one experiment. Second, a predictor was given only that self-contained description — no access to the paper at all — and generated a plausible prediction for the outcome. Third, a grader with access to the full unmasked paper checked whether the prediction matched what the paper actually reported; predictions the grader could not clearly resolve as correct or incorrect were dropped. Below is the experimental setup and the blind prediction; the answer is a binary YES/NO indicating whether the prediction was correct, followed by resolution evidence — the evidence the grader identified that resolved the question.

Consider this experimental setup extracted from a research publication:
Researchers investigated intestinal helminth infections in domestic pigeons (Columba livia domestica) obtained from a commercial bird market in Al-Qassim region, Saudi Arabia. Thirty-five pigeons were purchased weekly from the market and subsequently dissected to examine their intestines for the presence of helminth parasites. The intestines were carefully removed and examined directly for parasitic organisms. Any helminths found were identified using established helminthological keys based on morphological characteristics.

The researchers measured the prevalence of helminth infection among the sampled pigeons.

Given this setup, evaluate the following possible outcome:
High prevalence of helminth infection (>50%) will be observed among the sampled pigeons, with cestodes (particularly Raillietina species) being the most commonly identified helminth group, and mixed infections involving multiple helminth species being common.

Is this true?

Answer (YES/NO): NO